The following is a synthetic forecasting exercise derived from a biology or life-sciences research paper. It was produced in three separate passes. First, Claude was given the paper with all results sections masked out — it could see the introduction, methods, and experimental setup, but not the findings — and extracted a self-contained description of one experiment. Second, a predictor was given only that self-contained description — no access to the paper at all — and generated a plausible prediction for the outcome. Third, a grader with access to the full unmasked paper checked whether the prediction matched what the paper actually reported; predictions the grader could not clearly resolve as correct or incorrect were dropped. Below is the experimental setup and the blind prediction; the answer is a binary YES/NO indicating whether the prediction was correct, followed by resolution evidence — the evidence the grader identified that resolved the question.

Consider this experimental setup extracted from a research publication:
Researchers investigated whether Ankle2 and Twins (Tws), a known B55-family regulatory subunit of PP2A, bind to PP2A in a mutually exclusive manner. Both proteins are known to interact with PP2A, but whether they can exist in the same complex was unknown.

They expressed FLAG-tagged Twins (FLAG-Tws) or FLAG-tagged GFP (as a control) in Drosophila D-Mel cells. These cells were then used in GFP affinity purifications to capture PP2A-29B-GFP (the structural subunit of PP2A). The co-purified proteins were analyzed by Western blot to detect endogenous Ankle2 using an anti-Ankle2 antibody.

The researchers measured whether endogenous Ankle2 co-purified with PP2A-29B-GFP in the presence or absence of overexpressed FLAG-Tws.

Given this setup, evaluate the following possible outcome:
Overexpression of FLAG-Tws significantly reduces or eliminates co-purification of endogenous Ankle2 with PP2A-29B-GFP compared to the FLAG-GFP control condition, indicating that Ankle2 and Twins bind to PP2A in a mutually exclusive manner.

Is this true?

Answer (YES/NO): NO